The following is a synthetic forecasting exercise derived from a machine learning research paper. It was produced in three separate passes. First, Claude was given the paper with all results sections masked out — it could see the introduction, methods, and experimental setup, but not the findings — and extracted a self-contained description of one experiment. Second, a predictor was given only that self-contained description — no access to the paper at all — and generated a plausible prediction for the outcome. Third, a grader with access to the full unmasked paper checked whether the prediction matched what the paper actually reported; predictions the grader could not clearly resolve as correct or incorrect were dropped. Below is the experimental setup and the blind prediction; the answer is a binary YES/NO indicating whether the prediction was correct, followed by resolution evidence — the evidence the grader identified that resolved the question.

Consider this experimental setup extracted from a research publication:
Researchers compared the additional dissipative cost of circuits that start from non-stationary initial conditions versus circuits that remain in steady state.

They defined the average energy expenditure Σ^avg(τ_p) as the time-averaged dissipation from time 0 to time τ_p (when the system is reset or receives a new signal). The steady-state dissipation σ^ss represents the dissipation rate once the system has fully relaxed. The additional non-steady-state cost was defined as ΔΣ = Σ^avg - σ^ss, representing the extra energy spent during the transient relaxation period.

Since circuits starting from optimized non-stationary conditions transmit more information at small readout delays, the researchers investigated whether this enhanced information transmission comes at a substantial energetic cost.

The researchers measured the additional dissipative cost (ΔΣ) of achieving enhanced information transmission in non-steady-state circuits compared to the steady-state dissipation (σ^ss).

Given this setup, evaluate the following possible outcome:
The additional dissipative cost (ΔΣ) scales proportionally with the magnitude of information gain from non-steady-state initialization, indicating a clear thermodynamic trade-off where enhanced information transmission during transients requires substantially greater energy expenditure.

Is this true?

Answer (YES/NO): NO